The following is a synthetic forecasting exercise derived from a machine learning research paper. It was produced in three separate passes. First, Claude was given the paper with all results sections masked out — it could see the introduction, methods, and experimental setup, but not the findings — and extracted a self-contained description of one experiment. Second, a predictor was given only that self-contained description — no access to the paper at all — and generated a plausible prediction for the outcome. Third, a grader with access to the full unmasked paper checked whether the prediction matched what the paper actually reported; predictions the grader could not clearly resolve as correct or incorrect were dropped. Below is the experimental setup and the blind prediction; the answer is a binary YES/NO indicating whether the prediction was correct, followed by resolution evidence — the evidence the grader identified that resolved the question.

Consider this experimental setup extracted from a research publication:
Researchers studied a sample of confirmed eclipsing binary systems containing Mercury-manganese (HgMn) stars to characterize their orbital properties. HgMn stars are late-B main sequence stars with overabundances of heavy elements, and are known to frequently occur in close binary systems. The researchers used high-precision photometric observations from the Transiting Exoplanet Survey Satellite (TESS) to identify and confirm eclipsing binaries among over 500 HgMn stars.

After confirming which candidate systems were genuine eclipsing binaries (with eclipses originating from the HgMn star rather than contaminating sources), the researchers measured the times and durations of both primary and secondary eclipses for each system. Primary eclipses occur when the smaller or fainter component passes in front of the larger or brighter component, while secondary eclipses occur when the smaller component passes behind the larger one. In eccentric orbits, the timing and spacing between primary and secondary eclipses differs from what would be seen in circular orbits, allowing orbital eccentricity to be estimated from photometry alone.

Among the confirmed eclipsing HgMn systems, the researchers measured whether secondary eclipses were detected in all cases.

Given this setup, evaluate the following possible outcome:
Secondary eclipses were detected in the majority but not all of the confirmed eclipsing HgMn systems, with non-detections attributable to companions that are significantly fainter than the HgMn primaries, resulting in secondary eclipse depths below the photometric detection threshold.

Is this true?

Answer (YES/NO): YES